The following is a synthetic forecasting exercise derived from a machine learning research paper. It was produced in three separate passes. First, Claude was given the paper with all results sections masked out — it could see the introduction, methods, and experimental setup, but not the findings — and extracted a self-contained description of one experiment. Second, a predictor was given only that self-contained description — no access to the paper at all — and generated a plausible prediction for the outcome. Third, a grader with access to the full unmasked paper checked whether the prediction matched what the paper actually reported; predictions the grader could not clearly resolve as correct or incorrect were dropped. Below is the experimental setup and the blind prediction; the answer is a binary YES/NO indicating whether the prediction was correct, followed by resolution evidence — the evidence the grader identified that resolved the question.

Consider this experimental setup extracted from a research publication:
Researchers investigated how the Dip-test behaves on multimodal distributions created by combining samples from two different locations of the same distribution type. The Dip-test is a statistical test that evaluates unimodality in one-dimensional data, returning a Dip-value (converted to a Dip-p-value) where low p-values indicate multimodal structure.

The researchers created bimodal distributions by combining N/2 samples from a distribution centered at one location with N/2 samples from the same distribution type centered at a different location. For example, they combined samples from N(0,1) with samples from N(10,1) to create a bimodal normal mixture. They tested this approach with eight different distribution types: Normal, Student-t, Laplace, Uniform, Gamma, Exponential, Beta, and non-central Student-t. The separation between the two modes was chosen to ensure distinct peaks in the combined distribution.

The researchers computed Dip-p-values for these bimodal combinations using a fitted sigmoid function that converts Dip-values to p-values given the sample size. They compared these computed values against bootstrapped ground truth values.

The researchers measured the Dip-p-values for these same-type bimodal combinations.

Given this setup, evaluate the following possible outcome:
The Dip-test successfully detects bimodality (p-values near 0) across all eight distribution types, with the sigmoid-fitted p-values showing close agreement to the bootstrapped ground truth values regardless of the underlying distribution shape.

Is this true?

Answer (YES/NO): YES